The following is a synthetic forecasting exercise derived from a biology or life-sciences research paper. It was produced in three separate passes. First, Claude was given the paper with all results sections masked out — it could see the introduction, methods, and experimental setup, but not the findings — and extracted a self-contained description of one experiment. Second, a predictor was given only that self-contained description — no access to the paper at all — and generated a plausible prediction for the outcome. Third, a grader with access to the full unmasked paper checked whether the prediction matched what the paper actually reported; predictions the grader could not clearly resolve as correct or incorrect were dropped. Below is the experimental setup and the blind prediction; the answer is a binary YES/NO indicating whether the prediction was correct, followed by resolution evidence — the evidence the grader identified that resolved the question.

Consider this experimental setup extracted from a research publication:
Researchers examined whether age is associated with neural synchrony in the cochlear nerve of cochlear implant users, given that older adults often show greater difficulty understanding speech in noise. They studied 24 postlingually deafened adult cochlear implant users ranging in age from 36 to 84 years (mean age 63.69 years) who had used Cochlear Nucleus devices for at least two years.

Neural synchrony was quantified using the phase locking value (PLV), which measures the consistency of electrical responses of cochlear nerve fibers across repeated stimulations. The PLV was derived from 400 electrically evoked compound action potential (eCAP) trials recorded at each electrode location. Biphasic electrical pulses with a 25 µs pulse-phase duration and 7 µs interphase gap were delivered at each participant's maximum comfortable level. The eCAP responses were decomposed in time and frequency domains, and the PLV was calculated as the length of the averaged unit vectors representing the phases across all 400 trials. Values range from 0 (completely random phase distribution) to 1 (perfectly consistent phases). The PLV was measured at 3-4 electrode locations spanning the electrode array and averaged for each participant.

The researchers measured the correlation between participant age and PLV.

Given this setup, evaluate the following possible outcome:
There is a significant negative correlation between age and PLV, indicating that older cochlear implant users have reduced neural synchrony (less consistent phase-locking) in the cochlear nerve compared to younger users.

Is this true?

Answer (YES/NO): NO